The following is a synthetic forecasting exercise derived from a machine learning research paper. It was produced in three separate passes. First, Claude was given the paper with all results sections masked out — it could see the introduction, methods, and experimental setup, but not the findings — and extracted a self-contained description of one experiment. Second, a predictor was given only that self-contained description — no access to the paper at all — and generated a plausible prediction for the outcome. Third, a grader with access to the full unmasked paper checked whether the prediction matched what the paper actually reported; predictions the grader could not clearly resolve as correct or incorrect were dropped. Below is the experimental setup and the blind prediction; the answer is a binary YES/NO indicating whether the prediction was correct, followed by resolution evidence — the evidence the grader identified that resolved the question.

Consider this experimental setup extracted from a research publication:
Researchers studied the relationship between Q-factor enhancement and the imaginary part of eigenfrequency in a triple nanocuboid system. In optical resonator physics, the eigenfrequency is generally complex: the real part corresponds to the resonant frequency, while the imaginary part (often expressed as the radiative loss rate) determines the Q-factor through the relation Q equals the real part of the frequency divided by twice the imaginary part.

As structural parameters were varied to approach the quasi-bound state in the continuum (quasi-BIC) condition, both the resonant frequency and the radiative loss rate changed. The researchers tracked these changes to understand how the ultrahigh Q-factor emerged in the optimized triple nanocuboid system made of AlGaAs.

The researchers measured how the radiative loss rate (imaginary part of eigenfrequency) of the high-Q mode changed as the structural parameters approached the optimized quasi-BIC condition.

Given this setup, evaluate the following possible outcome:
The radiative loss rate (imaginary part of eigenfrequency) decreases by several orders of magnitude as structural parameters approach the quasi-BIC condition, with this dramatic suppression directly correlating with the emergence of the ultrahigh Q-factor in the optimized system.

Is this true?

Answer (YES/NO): NO